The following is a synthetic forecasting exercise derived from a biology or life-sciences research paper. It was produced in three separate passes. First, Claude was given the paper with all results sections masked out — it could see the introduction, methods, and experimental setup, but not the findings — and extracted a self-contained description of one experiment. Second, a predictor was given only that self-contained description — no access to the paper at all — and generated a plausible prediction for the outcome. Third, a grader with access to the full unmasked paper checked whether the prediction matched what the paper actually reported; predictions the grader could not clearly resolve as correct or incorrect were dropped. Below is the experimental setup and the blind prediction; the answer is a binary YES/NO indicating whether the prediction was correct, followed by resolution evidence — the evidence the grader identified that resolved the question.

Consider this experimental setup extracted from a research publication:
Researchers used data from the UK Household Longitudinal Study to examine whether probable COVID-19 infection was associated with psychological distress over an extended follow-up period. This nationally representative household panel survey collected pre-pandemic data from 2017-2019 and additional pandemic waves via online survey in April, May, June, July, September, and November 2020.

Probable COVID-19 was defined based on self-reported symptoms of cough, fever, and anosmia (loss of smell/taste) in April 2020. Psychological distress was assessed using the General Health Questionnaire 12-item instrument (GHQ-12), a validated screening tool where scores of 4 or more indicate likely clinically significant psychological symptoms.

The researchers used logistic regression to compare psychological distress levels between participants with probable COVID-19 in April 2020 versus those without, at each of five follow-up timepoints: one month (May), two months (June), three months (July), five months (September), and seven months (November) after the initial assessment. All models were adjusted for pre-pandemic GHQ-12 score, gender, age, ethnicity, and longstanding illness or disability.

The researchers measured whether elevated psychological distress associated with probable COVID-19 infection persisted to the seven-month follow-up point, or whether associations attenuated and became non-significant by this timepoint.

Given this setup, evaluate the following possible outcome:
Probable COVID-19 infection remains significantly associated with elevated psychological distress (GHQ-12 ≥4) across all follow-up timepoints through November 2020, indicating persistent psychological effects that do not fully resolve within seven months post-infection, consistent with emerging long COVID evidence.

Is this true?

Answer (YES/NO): NO